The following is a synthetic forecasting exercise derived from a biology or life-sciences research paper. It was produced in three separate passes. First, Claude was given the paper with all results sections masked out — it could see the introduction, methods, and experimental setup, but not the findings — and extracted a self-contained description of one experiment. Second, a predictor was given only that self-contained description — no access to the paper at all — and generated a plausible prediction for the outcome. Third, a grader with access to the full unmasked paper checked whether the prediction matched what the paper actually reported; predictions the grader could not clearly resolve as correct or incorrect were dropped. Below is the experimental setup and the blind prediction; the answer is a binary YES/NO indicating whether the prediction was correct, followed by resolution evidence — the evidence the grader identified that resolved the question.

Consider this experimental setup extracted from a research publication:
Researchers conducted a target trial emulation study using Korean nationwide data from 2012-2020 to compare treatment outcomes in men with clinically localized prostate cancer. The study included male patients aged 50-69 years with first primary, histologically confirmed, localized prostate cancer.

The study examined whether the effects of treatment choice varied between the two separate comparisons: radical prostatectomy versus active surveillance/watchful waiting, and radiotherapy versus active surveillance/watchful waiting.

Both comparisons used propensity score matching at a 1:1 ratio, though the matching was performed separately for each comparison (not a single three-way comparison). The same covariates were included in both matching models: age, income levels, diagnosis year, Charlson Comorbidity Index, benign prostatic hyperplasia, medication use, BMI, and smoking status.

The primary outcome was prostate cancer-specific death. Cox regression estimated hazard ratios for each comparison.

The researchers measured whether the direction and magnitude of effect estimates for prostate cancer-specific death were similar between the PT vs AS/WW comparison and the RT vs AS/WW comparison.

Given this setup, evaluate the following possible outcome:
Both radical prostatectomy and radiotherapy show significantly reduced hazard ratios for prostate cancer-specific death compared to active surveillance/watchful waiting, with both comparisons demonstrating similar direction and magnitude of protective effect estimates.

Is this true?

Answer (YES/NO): NO